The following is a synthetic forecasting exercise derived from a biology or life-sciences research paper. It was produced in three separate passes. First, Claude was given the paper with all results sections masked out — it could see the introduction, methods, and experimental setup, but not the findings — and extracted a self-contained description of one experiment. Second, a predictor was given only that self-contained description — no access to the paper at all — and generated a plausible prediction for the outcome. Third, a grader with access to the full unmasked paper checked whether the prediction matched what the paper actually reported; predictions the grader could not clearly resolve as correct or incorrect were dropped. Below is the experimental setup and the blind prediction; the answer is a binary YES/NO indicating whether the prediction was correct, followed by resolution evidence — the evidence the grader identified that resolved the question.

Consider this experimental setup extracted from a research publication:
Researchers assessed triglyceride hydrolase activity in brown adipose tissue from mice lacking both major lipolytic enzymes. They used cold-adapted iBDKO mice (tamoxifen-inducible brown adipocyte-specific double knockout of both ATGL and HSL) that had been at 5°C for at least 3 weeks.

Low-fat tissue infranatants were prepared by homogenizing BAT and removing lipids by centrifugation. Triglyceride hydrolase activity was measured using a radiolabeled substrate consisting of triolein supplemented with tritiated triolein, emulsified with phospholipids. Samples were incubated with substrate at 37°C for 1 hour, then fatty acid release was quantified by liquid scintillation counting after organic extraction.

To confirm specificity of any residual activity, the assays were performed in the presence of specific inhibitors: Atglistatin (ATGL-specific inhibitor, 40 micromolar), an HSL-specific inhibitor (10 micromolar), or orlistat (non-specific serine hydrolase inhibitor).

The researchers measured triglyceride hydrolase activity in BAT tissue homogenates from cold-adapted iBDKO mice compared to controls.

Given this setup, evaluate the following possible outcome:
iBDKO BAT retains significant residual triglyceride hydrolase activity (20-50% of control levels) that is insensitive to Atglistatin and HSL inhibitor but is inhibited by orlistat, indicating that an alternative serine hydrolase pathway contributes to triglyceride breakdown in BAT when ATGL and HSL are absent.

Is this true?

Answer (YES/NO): NO